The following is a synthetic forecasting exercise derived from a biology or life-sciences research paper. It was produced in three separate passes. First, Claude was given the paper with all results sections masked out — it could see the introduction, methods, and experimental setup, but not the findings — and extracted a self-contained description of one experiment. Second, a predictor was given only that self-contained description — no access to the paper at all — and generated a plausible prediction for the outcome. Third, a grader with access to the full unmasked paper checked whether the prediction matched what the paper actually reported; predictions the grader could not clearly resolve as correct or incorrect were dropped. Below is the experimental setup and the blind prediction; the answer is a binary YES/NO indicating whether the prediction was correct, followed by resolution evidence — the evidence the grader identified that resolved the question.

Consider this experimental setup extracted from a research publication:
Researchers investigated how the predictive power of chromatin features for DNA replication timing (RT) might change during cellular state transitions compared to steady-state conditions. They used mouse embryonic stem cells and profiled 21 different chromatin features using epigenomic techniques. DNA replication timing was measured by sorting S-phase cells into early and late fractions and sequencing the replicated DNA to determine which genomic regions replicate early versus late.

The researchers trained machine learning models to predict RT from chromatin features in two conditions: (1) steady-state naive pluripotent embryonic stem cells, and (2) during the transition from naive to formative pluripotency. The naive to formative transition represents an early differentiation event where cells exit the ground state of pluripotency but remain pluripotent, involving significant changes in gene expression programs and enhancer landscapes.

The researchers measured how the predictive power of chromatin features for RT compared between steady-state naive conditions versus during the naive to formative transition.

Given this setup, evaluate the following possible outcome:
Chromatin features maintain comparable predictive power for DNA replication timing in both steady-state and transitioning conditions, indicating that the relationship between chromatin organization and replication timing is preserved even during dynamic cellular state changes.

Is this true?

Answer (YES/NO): YES